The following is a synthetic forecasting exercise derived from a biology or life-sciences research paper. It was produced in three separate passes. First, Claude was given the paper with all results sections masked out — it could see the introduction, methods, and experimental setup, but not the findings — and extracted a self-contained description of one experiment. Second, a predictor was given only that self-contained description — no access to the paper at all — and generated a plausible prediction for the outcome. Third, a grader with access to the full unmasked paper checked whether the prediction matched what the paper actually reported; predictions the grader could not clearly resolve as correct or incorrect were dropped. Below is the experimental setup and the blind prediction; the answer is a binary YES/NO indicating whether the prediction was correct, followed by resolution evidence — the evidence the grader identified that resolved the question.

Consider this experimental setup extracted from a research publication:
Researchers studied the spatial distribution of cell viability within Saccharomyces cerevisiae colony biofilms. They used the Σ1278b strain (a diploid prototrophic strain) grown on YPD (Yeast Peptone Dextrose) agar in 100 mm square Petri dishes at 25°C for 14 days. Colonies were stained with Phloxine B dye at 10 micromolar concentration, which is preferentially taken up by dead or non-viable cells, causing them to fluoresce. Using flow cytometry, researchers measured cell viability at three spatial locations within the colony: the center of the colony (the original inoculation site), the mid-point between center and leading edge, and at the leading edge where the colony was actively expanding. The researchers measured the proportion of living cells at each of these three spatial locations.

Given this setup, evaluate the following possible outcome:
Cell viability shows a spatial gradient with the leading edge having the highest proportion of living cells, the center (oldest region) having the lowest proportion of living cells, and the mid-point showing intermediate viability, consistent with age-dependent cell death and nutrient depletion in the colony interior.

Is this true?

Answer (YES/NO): YES